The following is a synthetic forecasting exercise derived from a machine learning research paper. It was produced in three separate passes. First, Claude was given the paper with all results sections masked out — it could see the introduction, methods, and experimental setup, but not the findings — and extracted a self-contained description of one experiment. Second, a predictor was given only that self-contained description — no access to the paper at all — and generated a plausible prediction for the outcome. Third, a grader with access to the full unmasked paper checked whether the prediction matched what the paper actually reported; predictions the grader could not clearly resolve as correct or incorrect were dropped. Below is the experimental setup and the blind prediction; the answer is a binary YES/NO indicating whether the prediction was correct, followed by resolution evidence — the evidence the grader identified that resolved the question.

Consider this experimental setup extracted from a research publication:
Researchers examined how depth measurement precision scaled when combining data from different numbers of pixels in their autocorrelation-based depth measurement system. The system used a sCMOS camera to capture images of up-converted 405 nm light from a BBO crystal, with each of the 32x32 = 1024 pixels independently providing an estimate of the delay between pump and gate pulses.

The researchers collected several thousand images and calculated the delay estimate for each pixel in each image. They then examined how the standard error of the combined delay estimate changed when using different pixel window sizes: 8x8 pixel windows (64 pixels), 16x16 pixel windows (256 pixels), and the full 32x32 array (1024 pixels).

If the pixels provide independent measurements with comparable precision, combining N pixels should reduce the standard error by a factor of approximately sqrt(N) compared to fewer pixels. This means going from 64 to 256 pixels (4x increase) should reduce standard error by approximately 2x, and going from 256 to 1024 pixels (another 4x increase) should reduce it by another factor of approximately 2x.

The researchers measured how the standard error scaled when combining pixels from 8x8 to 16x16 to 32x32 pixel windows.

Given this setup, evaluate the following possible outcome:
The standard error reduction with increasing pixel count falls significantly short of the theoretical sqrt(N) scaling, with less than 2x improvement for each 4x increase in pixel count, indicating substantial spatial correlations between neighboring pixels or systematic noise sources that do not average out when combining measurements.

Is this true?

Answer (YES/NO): NO